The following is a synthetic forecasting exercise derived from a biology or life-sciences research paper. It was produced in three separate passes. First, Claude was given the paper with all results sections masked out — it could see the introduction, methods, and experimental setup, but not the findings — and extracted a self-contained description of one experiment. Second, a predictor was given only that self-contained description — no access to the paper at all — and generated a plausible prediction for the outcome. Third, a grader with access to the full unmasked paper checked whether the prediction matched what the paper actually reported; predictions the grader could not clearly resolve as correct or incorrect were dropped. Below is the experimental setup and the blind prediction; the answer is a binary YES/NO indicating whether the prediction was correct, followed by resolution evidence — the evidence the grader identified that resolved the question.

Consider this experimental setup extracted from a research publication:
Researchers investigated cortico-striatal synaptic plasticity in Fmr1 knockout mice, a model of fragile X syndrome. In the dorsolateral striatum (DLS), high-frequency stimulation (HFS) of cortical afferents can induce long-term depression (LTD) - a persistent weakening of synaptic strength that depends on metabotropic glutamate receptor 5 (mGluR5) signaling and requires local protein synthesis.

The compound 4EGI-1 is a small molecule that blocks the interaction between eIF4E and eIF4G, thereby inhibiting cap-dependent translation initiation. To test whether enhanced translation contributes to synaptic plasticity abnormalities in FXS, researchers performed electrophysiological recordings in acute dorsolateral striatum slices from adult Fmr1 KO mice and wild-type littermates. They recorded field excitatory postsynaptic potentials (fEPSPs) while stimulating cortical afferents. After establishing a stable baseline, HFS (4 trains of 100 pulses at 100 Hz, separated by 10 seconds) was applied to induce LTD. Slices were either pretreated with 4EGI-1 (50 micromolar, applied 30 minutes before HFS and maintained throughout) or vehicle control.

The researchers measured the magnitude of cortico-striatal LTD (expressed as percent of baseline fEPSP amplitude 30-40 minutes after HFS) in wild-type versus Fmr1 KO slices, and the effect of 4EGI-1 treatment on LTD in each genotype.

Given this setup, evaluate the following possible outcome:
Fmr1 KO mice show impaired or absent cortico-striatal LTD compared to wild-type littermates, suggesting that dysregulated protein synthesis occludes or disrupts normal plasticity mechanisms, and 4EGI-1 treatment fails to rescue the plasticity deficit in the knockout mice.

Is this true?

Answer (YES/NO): NO